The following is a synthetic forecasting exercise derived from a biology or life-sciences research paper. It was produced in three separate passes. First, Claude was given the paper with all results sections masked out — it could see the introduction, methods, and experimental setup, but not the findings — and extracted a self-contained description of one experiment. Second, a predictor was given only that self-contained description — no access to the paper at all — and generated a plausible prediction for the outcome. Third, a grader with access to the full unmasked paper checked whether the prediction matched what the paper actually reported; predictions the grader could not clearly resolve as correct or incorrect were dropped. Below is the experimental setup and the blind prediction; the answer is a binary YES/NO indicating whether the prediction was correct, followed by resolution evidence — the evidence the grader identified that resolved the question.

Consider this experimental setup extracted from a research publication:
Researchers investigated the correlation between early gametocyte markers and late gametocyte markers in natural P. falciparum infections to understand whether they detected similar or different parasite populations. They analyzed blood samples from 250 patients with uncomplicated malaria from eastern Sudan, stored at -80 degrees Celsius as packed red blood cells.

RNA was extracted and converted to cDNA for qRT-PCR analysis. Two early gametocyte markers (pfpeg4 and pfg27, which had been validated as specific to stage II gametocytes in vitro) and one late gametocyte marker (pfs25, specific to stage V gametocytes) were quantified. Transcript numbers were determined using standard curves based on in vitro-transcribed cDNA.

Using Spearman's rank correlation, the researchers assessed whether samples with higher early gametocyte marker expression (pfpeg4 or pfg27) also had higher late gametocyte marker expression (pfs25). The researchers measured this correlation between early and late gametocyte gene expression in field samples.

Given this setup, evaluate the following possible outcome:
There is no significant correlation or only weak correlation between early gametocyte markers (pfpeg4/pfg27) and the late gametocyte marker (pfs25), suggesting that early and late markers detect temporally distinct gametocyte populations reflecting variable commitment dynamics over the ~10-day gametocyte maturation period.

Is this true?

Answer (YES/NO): YES